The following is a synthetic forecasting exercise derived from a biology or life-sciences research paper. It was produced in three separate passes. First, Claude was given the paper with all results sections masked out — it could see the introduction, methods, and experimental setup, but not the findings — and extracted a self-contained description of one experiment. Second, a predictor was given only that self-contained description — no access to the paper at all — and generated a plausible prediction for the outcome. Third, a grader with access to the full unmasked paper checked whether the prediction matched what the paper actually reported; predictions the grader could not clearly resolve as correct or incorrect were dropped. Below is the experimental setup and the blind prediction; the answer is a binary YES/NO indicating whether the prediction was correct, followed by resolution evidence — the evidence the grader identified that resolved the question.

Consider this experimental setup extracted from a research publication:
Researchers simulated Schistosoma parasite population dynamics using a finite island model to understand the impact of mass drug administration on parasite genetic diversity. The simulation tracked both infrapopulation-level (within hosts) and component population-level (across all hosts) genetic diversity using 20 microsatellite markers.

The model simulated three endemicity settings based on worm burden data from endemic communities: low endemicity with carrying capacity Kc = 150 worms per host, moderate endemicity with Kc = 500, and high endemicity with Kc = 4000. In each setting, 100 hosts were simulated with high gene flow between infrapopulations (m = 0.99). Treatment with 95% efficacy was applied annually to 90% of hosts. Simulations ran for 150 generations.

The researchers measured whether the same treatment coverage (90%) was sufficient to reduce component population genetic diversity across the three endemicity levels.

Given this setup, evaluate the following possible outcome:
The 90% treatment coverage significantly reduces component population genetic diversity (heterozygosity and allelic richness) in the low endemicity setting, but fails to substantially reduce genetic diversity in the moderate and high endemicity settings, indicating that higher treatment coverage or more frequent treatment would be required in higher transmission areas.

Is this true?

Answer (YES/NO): NO